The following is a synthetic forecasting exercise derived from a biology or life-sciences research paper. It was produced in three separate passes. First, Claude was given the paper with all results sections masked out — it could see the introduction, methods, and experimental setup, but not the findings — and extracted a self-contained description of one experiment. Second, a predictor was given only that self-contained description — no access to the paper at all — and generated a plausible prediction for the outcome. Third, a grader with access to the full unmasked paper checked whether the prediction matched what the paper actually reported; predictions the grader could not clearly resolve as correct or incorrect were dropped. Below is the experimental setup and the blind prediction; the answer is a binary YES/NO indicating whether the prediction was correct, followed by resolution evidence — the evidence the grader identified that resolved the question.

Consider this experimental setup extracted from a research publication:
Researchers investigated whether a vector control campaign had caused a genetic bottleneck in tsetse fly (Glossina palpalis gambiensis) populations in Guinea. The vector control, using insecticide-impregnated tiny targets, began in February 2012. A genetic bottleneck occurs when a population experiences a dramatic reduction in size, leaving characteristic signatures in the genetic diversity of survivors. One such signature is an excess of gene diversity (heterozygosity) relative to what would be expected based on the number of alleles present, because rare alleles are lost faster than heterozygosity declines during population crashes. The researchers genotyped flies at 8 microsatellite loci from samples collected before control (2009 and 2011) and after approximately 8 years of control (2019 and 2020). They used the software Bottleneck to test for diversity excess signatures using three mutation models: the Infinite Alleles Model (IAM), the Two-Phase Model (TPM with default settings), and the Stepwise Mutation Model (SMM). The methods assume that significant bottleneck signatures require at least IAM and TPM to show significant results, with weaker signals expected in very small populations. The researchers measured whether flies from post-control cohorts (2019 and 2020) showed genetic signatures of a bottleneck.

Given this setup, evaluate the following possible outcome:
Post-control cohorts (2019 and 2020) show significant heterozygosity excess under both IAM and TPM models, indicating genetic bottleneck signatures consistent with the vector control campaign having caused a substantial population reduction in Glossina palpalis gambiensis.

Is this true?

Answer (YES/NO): NO